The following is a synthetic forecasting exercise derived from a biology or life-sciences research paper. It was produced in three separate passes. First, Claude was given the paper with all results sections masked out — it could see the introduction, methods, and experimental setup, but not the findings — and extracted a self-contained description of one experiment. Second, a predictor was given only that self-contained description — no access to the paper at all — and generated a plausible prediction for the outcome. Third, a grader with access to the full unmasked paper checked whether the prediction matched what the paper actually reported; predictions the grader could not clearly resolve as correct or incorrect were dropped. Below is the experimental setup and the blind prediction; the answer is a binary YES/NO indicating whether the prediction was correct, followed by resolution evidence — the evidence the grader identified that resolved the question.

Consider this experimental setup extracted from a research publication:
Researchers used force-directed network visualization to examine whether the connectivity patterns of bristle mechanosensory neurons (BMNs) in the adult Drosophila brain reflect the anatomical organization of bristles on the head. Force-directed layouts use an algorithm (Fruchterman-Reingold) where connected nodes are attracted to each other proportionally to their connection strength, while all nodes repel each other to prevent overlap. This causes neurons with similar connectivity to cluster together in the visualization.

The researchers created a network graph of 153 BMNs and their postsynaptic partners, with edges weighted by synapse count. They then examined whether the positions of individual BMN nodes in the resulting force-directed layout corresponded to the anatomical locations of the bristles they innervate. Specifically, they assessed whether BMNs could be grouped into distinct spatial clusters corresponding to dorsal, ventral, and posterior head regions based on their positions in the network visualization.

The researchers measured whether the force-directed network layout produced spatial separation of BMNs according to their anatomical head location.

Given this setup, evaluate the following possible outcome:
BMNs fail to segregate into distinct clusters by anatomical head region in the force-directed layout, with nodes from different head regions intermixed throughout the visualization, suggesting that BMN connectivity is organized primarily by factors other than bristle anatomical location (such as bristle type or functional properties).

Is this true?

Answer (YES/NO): NO